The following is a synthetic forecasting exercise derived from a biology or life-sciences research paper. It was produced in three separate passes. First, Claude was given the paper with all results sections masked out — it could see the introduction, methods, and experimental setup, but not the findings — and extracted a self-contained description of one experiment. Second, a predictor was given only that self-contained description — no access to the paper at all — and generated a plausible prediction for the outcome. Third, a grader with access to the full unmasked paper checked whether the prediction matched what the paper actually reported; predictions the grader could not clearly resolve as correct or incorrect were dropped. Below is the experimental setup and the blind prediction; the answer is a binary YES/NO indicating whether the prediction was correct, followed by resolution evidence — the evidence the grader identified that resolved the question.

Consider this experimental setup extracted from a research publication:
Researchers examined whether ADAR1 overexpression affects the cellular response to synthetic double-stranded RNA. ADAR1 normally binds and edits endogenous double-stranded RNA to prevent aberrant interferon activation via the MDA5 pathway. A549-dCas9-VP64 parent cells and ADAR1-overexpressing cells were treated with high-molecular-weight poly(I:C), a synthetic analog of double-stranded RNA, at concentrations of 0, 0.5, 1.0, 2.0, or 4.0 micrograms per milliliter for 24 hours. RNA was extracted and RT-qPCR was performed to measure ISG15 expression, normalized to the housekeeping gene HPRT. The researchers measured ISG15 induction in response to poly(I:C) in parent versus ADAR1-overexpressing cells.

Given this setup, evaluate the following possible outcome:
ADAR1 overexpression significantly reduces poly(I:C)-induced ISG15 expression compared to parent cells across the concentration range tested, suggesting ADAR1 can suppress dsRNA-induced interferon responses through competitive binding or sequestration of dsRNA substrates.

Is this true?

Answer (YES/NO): YES